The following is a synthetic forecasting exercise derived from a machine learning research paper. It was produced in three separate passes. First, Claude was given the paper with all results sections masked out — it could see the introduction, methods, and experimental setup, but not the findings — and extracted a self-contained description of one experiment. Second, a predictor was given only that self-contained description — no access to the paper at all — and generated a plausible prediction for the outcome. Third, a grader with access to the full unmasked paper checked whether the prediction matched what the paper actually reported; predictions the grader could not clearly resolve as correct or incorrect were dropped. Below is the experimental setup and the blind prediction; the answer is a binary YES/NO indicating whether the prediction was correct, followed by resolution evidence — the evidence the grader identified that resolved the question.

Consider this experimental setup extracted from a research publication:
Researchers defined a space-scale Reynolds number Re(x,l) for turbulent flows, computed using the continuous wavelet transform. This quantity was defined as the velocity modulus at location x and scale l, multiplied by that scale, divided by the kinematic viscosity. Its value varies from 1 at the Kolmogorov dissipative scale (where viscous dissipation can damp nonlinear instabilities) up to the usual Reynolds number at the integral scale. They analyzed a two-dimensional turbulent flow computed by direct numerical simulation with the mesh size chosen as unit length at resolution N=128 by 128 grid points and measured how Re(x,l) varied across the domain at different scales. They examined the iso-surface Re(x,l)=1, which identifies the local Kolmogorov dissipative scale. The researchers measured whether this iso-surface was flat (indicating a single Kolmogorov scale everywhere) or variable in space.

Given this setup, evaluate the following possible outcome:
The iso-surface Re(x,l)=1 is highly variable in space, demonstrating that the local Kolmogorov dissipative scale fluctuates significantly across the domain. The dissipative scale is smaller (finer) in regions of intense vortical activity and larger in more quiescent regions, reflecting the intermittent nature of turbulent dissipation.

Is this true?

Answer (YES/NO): YES